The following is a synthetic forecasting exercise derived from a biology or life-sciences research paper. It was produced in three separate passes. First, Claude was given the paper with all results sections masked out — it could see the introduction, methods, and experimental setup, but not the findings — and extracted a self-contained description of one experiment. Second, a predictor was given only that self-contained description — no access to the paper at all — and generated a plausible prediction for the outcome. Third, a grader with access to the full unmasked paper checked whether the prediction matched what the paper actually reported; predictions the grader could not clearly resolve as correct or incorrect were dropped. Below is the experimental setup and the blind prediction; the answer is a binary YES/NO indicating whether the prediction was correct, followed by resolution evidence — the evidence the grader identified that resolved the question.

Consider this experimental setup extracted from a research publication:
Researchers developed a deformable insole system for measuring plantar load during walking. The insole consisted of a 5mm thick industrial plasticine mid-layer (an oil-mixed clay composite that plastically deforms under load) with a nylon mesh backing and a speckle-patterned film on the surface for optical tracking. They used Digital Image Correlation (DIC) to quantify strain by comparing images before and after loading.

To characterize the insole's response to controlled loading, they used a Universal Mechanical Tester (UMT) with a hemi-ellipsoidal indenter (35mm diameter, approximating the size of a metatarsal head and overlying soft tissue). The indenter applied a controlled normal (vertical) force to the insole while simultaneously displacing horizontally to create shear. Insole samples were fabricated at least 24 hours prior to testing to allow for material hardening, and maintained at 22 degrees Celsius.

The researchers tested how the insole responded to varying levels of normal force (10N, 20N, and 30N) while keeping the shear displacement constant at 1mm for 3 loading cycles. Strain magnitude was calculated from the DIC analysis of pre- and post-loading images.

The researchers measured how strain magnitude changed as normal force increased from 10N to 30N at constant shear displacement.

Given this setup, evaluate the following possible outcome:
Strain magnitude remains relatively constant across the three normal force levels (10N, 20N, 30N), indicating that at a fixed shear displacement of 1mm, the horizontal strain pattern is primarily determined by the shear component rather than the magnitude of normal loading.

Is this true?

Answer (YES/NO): NO